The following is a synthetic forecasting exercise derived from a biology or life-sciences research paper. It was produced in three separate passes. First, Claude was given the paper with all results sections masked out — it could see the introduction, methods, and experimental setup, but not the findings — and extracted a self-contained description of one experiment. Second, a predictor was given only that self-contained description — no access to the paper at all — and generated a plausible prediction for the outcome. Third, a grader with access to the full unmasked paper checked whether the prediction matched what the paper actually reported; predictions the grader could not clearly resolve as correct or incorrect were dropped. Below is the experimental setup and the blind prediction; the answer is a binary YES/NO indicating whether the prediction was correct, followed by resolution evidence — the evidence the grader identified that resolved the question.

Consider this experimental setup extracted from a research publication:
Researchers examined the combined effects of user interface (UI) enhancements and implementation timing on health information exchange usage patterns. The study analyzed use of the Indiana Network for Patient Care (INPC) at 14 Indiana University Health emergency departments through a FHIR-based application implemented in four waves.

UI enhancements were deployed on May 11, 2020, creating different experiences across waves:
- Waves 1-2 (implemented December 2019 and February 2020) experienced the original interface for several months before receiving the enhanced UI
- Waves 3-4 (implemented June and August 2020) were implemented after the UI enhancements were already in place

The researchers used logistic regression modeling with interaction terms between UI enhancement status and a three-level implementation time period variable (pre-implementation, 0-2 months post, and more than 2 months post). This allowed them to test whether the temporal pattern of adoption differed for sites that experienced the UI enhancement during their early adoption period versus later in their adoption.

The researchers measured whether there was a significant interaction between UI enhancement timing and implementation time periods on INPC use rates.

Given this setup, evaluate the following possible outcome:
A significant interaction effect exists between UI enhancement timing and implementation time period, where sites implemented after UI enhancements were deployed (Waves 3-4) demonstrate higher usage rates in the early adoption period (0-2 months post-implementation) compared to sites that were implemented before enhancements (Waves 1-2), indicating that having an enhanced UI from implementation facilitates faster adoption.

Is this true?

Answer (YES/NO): YES